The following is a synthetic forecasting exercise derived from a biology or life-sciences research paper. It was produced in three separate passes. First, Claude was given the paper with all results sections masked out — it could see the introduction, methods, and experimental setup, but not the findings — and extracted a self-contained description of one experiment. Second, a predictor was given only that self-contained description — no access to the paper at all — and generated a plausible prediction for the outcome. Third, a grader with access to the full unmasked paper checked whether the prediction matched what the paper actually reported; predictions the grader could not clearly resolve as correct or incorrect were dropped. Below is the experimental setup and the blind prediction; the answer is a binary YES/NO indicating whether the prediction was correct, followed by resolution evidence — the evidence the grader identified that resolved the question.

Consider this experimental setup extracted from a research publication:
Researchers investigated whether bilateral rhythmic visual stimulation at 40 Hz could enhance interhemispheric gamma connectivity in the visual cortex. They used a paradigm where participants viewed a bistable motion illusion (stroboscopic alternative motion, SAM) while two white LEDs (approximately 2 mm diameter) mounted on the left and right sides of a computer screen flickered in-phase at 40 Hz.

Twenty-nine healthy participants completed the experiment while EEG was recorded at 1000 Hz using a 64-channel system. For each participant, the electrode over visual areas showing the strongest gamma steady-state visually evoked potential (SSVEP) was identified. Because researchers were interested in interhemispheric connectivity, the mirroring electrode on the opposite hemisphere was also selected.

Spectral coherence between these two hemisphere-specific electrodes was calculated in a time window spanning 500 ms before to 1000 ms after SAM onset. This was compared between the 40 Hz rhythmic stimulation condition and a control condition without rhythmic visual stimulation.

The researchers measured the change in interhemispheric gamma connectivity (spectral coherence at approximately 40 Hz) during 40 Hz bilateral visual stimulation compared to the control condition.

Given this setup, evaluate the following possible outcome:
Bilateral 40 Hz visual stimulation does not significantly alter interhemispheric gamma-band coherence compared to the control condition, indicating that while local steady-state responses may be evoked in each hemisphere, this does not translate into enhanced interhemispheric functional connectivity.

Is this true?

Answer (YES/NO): YES